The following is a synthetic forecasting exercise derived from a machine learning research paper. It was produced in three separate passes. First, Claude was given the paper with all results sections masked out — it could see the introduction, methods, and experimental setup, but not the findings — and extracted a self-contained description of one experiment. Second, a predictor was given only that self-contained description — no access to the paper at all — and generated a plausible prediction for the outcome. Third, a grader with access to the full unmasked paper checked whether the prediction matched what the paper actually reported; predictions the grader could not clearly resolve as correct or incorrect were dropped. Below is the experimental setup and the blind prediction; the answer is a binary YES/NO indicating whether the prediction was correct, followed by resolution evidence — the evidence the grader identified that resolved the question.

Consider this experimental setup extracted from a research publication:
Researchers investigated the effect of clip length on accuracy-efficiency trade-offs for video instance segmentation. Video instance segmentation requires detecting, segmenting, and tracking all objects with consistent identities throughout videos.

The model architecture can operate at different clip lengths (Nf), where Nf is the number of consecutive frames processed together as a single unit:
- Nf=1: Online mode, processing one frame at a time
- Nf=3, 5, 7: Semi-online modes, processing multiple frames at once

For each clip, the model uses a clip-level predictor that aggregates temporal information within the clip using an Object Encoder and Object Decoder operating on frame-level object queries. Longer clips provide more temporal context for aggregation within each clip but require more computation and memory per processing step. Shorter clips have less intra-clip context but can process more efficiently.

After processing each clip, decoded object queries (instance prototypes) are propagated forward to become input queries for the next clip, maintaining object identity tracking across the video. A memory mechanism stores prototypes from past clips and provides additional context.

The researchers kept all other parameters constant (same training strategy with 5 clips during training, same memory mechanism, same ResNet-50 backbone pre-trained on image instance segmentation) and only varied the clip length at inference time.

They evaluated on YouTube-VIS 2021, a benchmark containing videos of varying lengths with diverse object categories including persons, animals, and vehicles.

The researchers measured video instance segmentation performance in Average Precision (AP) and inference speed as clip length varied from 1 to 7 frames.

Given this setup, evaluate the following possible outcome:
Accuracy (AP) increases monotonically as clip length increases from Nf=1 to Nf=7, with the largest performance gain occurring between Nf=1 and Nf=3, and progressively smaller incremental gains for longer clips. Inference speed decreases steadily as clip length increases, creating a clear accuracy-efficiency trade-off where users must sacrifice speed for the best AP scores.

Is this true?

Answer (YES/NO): NO